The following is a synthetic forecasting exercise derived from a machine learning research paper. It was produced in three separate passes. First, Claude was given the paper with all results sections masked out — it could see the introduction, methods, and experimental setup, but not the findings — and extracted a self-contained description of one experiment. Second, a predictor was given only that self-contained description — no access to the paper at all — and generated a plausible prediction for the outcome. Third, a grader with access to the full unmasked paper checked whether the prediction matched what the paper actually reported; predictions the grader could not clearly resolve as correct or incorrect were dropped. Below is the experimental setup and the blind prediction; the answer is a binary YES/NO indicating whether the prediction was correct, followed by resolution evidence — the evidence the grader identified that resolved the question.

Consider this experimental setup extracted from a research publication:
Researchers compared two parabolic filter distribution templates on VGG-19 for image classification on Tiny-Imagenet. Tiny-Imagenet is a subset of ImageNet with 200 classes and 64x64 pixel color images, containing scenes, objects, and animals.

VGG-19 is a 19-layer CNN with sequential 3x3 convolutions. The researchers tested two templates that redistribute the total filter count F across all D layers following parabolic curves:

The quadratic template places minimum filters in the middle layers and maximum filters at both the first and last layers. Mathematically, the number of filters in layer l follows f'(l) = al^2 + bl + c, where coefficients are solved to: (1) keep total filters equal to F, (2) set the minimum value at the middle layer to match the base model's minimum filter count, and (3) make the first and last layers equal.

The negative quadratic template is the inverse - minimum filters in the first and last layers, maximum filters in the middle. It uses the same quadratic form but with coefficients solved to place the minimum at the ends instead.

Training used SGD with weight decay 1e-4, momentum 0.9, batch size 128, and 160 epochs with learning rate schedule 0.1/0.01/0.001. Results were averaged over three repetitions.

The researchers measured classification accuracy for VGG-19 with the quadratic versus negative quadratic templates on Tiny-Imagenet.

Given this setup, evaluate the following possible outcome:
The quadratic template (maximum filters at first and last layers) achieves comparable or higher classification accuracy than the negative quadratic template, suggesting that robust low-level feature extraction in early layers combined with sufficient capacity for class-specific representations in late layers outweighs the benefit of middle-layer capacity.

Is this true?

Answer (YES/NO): NO